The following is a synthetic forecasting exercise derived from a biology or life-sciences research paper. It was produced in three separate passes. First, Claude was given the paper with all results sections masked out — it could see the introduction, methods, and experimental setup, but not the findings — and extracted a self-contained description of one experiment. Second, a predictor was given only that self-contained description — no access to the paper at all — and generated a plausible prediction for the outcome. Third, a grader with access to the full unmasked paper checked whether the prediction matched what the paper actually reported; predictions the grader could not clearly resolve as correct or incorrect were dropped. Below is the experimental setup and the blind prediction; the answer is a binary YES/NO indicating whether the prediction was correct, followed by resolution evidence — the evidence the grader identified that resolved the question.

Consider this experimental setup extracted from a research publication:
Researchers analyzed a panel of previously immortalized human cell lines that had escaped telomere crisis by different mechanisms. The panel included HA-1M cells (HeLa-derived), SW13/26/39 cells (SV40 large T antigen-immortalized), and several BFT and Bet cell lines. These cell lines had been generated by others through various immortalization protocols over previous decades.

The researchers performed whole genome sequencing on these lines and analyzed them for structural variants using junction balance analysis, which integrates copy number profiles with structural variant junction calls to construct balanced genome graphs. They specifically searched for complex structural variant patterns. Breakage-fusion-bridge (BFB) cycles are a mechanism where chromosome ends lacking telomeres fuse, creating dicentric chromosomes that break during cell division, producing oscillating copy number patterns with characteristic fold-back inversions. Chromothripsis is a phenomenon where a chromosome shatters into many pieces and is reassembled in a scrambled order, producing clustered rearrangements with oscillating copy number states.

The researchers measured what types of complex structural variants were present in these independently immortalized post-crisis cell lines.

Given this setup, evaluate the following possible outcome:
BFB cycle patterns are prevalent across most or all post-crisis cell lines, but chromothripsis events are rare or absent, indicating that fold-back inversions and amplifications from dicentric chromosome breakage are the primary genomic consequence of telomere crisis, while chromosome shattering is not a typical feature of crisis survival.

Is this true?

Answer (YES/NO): NO